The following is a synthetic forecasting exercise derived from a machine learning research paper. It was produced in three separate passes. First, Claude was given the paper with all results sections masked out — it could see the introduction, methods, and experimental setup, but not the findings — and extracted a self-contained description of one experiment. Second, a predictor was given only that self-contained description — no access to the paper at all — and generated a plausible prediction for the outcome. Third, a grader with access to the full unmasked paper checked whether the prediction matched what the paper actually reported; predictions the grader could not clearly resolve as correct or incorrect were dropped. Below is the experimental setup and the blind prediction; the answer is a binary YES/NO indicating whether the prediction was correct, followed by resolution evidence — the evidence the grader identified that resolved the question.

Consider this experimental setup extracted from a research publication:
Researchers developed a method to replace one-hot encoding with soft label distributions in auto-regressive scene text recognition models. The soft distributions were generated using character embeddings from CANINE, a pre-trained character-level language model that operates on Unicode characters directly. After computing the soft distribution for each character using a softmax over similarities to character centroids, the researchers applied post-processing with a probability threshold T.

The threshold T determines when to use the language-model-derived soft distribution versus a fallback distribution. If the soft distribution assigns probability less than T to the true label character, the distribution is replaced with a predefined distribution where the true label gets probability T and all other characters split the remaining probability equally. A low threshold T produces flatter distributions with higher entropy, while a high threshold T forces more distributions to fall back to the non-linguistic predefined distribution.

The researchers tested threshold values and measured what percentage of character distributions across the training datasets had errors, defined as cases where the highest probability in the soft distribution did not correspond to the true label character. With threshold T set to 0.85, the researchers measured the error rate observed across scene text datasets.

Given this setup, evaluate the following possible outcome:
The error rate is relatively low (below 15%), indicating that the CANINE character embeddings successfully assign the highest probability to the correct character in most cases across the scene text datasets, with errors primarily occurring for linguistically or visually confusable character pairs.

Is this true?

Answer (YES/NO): YES